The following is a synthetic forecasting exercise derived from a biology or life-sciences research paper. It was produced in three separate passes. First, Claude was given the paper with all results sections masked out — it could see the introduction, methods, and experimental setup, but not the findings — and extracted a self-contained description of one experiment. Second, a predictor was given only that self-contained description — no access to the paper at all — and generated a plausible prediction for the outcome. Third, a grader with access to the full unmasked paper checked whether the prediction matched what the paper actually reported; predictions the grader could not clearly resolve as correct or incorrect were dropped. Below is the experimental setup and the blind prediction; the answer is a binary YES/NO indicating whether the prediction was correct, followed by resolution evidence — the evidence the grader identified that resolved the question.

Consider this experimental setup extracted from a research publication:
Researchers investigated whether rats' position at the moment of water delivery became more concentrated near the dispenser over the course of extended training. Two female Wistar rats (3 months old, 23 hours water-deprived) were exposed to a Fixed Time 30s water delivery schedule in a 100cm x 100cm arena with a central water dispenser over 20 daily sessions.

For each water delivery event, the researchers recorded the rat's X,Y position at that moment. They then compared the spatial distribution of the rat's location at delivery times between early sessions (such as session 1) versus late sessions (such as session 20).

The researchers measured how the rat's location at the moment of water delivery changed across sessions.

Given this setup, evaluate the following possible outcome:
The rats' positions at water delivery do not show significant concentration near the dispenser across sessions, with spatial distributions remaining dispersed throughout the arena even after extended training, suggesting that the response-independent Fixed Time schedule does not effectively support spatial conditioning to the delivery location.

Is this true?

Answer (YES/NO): NO